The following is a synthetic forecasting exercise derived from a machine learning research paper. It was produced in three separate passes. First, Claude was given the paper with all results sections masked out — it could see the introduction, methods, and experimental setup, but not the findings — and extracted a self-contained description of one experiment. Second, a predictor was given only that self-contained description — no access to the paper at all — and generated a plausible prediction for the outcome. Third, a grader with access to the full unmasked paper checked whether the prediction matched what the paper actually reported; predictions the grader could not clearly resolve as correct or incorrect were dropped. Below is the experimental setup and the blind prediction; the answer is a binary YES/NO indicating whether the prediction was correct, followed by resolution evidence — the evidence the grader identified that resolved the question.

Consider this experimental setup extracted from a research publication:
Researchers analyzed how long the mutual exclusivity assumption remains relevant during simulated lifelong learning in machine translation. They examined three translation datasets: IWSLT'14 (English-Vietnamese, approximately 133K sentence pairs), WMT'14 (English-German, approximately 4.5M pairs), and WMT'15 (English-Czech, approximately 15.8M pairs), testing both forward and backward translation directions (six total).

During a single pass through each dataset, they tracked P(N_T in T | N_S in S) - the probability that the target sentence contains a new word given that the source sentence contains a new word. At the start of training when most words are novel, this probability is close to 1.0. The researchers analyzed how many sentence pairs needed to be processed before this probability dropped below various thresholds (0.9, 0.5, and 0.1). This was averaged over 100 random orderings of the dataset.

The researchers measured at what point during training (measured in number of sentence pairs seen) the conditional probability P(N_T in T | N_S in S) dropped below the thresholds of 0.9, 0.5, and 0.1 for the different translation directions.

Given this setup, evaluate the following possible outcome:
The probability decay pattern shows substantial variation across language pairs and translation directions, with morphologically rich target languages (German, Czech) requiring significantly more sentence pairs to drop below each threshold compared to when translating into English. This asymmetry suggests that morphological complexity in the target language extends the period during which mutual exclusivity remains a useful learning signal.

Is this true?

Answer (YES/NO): NO